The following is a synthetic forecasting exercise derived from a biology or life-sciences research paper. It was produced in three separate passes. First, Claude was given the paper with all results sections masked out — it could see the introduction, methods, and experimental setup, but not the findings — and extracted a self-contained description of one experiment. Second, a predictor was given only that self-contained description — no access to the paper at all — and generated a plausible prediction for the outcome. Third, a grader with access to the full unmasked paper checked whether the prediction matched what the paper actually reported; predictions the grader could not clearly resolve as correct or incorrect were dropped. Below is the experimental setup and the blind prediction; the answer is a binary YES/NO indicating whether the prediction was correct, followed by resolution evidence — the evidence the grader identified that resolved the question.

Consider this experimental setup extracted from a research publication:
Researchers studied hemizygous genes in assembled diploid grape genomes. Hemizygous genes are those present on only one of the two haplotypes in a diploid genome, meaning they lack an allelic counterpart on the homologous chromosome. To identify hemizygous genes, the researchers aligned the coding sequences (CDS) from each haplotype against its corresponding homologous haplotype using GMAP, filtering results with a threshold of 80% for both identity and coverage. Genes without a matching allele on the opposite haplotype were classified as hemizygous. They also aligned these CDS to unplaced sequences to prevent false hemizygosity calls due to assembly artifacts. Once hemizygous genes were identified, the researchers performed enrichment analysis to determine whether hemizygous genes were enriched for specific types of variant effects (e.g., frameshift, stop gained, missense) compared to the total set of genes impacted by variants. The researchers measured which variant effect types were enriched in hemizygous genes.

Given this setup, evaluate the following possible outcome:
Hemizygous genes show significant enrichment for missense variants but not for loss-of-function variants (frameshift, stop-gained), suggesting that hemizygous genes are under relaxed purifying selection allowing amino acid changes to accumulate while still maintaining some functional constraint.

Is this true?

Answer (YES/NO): NO